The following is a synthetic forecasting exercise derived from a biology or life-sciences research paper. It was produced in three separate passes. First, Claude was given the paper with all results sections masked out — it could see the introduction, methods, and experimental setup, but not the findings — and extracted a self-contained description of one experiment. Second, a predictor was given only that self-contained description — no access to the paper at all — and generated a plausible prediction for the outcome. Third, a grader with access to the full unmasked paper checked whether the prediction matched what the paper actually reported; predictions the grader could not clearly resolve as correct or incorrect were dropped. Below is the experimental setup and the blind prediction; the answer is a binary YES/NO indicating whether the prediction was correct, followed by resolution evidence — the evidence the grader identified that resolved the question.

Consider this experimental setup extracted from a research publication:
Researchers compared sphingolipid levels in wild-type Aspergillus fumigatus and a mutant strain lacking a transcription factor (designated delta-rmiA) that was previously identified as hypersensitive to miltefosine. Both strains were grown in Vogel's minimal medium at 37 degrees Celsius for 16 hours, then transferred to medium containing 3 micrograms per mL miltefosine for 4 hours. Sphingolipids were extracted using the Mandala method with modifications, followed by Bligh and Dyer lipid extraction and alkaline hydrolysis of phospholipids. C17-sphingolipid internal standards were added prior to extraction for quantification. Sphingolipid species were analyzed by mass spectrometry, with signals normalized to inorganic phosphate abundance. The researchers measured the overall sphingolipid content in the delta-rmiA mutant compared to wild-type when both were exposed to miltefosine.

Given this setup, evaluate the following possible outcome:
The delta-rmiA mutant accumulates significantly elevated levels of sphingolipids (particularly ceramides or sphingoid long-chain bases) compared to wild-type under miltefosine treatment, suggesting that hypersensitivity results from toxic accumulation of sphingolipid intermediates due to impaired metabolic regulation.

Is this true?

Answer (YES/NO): NO